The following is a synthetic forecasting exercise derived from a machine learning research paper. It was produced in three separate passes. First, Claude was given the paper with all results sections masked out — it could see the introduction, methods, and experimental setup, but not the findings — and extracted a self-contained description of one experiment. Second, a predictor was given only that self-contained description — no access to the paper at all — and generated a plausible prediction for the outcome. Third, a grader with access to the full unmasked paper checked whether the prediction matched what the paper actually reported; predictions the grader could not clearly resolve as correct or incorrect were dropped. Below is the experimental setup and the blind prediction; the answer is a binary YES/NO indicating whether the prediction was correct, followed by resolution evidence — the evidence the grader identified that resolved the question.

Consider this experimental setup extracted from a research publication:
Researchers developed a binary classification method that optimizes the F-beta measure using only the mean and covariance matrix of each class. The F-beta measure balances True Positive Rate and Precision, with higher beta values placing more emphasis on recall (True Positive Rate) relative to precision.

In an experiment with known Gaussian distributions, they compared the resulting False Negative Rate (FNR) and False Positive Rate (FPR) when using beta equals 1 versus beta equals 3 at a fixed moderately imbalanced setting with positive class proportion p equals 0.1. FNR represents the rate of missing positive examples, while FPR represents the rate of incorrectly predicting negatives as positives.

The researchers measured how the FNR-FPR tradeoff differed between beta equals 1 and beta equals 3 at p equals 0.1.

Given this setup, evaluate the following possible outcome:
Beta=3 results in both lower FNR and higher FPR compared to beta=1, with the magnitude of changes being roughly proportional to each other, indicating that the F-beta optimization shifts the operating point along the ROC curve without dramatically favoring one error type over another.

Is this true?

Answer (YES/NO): NO